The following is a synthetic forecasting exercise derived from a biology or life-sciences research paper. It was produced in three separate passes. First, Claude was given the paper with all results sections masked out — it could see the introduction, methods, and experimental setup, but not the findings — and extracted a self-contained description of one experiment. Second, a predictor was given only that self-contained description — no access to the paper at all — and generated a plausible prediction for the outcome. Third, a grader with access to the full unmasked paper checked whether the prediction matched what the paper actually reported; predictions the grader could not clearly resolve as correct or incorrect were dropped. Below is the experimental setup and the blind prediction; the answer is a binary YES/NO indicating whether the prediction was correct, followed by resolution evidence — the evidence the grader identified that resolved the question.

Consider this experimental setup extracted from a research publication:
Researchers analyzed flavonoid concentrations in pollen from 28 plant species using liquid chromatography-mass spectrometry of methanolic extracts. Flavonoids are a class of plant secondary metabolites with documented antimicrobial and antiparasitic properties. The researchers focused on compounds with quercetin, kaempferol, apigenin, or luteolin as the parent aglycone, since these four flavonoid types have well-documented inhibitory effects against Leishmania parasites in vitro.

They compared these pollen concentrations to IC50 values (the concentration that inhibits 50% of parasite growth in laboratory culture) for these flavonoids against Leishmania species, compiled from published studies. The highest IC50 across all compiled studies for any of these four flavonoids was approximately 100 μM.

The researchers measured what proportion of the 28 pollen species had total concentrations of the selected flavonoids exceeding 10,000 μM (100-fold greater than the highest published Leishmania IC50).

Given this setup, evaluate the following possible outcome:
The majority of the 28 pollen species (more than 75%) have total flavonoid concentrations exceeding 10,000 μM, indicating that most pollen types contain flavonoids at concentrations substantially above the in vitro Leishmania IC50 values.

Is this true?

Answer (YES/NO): NO